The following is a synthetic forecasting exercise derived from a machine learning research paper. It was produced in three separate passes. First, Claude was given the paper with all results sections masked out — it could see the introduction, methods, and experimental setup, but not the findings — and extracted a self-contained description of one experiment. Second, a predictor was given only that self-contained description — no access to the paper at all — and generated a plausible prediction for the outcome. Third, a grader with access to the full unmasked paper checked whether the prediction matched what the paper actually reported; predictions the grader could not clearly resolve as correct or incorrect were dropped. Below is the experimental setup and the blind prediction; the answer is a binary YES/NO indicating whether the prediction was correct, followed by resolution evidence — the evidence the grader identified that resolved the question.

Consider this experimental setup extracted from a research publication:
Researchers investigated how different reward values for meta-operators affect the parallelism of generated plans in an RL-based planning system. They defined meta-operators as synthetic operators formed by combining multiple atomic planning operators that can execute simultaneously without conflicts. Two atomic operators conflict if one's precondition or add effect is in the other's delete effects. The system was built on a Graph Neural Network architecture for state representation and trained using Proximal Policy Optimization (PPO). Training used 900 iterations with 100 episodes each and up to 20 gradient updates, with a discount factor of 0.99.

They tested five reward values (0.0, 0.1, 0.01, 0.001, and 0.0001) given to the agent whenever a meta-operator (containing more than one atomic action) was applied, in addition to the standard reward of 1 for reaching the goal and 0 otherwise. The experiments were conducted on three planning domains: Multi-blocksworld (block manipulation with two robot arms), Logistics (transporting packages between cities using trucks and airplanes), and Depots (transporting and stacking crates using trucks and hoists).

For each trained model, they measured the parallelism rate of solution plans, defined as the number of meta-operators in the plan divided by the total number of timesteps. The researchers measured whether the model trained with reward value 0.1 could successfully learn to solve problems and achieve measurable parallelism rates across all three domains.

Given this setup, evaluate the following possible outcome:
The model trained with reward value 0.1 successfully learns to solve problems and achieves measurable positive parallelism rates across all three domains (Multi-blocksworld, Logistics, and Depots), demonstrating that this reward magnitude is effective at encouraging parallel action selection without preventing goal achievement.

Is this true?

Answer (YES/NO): NO